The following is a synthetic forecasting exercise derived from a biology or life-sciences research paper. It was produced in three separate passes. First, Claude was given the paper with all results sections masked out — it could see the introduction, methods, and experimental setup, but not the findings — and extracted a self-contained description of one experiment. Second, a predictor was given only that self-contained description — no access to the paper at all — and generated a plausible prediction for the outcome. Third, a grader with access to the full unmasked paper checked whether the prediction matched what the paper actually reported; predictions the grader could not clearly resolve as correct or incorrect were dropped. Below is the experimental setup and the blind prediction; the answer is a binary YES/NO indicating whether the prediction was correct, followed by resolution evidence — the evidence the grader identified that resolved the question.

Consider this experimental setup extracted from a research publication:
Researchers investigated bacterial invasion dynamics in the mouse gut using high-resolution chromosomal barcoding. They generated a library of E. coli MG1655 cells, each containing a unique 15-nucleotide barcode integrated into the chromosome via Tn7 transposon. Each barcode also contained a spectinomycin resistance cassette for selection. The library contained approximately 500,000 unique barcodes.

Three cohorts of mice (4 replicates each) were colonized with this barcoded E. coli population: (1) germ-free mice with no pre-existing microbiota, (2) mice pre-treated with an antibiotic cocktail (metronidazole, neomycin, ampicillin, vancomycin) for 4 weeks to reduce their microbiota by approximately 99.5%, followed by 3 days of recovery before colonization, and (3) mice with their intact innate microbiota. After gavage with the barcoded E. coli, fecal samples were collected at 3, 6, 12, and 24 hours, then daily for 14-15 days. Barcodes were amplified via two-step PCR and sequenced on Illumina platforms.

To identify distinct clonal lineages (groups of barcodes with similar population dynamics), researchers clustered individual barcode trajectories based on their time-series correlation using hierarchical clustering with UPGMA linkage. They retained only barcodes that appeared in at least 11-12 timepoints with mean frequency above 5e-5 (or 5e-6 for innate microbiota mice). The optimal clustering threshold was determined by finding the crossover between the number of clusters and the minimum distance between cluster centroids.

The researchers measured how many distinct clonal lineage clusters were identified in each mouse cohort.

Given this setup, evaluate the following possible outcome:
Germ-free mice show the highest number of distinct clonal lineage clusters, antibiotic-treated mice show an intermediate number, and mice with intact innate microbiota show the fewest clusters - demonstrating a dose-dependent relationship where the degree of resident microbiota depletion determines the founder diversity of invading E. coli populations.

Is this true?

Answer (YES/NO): NO